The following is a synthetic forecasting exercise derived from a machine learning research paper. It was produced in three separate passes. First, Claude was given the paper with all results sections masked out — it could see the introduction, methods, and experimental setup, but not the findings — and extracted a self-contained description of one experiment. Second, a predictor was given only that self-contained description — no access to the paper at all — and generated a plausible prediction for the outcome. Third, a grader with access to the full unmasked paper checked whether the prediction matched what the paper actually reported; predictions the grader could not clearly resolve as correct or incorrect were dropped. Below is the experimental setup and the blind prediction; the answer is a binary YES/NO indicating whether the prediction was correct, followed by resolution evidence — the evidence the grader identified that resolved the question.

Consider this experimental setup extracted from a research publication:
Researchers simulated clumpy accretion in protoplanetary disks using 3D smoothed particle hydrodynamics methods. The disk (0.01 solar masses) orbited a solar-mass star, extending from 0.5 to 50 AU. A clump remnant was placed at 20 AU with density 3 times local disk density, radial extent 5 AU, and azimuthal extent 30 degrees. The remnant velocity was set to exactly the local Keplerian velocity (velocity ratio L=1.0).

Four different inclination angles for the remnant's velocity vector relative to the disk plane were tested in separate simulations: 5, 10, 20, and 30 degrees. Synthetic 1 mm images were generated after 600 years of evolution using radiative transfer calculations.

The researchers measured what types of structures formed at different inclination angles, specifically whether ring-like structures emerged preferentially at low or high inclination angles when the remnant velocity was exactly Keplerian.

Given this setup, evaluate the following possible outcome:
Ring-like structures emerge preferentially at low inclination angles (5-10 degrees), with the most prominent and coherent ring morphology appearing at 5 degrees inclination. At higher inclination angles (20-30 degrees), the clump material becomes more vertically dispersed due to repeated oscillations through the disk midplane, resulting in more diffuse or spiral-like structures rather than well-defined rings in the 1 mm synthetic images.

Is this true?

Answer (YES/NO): YES